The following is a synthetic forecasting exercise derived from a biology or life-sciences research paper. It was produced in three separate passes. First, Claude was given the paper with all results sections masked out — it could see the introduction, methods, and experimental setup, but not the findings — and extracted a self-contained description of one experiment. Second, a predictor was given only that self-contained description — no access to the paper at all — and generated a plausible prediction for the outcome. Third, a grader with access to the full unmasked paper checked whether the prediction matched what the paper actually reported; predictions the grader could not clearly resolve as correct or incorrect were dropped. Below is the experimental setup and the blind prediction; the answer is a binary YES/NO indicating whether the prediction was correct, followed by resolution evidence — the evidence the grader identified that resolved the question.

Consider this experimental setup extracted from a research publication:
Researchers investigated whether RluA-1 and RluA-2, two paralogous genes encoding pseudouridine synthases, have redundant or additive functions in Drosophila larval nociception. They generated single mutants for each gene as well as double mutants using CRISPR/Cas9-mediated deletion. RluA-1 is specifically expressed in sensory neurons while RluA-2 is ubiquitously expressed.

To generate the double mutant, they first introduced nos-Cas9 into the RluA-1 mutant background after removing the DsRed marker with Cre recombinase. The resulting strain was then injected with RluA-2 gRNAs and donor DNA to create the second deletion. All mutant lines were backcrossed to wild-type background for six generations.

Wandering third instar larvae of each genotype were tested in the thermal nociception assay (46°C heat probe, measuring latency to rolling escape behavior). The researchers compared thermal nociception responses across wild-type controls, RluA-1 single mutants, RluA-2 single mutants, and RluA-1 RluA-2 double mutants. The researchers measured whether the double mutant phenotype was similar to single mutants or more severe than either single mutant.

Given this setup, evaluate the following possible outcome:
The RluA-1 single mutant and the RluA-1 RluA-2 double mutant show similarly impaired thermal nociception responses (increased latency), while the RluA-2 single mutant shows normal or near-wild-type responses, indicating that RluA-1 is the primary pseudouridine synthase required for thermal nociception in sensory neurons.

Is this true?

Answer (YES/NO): NO